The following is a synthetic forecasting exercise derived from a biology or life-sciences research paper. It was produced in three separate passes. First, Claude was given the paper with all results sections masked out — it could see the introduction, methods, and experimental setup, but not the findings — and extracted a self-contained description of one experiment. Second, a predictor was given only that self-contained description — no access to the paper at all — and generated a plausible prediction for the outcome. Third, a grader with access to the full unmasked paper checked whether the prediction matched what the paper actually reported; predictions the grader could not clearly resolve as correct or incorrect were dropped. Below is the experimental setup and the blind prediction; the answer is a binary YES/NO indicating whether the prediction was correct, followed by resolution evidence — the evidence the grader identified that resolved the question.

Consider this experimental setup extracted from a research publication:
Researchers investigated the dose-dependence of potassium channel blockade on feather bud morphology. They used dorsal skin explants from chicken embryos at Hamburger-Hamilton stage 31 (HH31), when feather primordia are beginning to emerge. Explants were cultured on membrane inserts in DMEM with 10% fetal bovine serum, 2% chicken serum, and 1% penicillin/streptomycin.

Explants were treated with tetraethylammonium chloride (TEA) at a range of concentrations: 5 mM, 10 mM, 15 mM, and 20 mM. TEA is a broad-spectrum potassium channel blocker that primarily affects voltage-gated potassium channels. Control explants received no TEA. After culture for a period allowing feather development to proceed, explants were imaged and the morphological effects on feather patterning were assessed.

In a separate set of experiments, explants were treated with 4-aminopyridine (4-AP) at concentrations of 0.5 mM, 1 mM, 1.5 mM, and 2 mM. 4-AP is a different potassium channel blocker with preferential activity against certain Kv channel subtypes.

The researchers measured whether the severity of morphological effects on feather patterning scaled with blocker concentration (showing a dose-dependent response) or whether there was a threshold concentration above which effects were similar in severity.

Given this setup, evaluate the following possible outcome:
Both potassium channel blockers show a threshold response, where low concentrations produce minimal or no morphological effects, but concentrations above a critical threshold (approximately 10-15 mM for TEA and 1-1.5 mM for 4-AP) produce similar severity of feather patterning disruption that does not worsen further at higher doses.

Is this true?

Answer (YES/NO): YES